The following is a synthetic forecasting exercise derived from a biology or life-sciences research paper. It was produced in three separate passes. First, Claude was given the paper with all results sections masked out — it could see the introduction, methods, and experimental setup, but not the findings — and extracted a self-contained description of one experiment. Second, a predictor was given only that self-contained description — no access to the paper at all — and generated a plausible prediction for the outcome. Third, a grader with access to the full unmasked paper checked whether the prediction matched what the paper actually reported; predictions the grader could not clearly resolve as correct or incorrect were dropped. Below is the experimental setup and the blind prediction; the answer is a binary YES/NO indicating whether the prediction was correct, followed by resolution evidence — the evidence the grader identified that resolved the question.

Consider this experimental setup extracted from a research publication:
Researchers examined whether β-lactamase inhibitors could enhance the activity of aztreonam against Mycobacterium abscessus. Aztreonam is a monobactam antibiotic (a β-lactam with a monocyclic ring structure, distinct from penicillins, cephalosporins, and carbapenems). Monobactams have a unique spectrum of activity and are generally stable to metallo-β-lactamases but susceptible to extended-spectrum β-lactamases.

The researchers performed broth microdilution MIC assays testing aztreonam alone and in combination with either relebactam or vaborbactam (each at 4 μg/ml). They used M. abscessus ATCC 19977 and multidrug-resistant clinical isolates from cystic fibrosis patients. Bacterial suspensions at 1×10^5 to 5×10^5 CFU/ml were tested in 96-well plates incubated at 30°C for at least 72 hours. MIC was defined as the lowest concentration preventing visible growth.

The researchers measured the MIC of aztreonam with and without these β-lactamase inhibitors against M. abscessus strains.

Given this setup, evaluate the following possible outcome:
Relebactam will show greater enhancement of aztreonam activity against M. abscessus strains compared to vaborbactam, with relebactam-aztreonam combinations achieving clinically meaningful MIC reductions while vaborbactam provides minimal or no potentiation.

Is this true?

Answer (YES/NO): NO